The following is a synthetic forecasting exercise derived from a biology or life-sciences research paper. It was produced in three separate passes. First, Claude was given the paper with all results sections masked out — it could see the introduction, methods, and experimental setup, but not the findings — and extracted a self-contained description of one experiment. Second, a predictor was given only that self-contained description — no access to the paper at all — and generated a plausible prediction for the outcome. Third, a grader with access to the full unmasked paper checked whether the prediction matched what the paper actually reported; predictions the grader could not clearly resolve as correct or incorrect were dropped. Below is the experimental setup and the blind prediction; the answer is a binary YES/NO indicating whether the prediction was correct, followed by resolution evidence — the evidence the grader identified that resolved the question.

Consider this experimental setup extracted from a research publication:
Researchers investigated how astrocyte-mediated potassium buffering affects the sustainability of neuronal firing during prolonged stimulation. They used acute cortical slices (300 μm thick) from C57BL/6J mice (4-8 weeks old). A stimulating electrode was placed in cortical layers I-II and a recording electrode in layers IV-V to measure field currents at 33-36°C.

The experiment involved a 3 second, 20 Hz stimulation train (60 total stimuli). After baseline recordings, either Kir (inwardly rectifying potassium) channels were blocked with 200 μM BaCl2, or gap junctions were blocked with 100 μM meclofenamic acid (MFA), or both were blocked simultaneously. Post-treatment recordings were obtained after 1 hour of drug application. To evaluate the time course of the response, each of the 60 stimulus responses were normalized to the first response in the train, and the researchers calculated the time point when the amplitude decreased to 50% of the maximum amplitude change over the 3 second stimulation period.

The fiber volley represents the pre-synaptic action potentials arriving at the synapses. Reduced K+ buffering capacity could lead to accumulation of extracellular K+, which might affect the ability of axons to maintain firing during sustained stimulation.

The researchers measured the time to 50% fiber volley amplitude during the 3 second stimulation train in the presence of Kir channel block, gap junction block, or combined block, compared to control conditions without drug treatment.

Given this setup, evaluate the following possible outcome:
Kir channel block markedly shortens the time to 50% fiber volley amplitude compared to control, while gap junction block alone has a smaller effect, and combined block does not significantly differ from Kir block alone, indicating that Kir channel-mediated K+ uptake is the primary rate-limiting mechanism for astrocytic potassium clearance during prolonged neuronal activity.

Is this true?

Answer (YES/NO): NO